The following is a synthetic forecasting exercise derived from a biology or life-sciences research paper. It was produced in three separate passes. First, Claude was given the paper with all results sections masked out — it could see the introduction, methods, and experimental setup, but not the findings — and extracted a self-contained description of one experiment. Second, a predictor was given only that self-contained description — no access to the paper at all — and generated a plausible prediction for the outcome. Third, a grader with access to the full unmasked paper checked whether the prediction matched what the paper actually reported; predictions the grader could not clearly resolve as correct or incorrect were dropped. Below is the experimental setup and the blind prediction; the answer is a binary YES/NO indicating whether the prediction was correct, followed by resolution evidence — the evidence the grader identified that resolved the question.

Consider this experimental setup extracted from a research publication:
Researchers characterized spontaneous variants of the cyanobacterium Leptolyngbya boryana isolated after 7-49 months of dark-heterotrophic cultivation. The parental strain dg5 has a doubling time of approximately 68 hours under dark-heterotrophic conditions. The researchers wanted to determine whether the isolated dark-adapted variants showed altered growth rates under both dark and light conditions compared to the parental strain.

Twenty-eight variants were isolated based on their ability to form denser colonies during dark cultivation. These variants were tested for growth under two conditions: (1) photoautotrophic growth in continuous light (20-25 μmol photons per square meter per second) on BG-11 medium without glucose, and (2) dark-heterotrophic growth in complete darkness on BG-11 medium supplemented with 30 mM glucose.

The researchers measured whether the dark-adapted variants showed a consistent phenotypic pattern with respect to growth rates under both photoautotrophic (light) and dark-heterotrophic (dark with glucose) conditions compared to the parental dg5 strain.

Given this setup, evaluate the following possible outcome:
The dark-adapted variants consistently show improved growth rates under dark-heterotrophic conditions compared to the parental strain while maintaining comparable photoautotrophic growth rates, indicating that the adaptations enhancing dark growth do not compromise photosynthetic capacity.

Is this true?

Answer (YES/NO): NO